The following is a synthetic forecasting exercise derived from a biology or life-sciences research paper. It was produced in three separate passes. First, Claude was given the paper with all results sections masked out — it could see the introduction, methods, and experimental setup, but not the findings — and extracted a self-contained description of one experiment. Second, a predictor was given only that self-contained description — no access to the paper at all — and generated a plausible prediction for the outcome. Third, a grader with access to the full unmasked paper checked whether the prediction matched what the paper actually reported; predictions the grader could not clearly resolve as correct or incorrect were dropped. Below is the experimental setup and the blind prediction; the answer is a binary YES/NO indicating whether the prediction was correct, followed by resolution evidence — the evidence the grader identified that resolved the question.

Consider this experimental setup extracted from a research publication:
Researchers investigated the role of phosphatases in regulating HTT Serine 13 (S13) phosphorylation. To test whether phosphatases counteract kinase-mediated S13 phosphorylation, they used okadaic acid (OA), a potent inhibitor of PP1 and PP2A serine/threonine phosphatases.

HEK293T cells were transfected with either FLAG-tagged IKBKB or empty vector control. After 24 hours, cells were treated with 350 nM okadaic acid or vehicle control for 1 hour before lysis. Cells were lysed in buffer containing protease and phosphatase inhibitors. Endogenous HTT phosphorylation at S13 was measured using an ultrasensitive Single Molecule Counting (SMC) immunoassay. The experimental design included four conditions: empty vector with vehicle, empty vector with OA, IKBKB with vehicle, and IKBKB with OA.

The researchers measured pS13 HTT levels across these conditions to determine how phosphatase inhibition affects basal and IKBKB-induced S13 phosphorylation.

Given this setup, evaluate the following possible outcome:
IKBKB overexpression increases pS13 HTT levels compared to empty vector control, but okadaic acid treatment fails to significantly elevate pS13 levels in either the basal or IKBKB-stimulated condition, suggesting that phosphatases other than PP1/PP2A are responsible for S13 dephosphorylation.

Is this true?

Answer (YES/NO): NO